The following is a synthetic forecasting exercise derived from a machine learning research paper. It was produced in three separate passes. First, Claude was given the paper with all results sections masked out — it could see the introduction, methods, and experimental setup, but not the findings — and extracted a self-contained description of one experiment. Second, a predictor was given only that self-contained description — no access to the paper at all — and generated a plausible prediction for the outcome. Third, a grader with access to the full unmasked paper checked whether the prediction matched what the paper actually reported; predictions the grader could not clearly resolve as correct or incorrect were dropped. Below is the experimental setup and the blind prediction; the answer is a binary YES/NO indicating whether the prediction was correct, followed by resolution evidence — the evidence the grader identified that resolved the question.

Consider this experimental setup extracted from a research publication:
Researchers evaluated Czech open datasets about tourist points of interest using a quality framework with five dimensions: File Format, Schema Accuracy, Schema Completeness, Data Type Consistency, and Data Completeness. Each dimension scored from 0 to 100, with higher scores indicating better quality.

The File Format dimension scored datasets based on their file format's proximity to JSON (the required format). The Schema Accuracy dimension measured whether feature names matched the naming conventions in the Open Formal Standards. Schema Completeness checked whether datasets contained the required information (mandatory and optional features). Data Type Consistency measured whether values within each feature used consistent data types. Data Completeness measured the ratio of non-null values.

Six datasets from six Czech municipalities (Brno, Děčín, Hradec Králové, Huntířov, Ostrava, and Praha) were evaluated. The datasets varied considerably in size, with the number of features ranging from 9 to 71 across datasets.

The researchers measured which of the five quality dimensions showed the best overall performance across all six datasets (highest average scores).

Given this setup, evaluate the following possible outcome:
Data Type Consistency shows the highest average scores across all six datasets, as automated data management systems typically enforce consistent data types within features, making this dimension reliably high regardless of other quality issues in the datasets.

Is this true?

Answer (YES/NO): NO